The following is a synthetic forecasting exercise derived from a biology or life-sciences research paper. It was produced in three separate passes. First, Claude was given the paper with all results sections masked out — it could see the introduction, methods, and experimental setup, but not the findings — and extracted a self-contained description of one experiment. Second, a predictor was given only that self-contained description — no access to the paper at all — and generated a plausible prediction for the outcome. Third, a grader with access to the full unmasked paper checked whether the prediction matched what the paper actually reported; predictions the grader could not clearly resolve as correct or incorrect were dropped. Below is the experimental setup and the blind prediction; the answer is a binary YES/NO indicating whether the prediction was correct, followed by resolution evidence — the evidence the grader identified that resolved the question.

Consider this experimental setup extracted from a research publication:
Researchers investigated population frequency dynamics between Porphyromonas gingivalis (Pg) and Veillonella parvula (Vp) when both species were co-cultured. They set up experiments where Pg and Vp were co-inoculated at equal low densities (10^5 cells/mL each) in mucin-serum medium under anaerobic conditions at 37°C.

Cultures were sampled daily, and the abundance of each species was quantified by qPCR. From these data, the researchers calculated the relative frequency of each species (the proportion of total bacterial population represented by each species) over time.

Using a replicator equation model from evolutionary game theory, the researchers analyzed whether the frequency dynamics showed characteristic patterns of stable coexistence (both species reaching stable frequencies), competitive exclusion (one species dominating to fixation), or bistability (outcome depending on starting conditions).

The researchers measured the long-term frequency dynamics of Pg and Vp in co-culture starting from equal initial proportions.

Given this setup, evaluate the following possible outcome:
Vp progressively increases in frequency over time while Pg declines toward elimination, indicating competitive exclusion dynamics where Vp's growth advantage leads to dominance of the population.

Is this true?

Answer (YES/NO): NO